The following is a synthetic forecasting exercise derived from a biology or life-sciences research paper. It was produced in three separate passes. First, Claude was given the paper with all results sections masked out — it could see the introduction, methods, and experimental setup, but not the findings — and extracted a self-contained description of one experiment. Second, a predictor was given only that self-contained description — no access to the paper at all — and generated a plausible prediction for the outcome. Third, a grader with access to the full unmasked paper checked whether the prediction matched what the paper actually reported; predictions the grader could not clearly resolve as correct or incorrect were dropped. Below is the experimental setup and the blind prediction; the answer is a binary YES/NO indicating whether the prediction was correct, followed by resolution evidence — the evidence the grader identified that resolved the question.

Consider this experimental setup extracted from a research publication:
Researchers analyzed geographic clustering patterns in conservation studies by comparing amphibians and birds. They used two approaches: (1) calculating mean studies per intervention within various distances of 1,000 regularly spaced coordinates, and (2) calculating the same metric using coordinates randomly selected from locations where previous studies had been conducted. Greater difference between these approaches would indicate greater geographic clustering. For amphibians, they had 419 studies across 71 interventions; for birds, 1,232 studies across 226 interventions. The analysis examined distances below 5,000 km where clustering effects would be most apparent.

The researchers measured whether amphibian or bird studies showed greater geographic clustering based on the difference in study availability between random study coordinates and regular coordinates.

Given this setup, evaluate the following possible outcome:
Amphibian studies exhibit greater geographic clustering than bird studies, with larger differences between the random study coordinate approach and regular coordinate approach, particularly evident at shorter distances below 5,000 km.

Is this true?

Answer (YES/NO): YES